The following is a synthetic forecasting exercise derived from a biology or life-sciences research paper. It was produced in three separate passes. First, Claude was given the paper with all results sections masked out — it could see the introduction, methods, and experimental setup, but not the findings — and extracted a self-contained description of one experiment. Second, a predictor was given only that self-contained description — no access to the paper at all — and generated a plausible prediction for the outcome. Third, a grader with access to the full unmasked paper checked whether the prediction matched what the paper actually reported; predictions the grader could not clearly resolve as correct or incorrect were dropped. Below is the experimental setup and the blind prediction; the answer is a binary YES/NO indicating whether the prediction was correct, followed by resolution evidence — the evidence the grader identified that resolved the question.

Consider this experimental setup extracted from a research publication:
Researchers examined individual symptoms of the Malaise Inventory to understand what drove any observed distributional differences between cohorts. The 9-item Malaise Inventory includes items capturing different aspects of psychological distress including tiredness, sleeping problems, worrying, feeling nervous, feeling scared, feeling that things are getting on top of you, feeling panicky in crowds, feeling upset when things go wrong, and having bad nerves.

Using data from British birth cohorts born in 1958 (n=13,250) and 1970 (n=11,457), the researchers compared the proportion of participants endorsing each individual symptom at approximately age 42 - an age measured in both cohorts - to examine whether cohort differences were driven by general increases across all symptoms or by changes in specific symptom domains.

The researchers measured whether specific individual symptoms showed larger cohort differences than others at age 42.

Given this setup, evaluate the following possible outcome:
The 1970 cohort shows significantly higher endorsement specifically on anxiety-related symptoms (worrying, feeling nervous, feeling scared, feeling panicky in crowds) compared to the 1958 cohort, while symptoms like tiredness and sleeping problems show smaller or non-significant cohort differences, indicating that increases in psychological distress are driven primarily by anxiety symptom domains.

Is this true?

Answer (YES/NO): NO